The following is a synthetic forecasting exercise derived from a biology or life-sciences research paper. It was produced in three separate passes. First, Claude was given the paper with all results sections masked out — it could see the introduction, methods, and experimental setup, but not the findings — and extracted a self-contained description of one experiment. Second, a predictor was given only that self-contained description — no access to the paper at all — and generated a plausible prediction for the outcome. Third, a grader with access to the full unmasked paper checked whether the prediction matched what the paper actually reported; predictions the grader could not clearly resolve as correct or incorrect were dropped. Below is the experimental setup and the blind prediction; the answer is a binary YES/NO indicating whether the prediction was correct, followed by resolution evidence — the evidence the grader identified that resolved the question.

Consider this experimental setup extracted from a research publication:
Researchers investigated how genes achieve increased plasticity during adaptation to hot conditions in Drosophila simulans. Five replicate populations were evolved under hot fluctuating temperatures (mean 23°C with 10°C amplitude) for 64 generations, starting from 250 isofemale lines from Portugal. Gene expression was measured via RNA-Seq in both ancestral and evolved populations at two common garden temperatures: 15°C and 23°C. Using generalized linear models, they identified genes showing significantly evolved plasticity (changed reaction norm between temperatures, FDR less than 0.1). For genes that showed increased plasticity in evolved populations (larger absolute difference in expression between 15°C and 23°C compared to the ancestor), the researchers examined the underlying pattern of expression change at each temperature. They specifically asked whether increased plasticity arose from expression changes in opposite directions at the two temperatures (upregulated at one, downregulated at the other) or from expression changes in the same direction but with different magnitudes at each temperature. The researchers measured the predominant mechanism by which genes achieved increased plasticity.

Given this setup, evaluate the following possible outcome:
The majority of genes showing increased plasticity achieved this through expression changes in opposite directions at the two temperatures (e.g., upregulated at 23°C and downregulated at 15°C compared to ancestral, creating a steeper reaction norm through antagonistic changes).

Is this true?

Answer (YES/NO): YES